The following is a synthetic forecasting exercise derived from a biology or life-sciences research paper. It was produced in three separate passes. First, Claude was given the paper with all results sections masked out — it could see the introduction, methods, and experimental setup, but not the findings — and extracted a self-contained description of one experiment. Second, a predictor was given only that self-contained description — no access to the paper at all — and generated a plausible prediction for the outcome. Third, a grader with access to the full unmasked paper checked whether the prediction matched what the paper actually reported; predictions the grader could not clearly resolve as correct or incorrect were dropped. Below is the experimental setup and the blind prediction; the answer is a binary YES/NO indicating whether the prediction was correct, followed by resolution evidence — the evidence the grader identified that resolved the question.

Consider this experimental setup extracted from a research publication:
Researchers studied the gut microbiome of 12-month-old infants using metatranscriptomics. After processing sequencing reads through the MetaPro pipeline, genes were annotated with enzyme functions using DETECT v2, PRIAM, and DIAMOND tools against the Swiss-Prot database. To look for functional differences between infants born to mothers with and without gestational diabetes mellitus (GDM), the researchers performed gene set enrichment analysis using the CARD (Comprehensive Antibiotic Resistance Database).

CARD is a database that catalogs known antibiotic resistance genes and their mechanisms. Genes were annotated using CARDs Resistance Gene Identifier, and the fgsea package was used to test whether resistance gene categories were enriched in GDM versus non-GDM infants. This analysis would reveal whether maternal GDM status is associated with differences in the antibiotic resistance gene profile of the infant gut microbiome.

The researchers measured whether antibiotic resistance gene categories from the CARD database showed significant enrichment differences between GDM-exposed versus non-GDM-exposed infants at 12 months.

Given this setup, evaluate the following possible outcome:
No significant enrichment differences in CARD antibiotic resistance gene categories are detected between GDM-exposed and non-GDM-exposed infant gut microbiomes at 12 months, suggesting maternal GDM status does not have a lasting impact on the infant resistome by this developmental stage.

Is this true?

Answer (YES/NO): NO